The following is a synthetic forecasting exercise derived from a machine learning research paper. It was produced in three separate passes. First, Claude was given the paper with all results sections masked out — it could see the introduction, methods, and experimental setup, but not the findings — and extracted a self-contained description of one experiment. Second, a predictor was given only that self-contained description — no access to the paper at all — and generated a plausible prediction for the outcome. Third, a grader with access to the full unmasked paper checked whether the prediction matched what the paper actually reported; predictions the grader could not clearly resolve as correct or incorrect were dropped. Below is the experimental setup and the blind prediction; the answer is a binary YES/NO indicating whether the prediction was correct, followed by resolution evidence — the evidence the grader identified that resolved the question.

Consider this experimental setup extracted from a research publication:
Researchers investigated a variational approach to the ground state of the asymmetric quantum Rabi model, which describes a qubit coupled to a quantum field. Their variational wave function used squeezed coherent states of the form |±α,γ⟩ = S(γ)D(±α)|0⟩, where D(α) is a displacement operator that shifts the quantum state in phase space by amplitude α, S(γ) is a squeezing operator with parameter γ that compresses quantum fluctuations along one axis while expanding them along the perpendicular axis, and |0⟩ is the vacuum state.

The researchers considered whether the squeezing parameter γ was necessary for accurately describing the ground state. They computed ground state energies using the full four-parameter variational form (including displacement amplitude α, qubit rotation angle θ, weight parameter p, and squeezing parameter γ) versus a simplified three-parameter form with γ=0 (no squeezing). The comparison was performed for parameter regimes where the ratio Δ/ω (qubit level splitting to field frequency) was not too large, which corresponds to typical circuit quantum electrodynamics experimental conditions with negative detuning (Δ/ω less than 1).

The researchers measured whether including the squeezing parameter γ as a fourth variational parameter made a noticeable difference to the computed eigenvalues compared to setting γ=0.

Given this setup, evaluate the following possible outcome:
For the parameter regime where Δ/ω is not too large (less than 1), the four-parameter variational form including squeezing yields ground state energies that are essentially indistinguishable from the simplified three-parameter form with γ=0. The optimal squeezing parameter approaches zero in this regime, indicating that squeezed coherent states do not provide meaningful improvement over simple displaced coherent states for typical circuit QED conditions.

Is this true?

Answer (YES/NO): YES